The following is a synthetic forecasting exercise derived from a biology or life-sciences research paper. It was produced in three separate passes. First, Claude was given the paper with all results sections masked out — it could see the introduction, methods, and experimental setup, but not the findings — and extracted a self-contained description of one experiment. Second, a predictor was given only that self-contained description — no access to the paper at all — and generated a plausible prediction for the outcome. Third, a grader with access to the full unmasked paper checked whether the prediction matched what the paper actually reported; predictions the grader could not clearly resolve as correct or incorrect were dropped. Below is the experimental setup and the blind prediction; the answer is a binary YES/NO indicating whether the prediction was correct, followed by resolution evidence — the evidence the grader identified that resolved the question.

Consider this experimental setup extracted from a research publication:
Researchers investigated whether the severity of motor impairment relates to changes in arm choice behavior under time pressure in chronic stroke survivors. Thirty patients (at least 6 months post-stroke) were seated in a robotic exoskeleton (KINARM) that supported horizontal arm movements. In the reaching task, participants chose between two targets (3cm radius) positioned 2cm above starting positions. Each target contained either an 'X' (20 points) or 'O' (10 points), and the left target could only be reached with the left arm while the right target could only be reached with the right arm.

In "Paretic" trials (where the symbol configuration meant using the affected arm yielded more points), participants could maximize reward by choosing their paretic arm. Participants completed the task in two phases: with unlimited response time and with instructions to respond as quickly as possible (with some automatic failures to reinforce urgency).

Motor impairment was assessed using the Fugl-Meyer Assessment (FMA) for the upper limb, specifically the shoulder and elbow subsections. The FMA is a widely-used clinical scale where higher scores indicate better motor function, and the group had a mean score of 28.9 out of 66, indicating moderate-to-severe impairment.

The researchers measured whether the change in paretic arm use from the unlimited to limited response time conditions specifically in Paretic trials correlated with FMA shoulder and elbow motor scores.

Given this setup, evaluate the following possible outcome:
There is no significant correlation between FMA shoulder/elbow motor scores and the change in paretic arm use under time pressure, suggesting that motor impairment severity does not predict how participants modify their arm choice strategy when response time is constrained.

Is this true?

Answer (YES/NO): YES